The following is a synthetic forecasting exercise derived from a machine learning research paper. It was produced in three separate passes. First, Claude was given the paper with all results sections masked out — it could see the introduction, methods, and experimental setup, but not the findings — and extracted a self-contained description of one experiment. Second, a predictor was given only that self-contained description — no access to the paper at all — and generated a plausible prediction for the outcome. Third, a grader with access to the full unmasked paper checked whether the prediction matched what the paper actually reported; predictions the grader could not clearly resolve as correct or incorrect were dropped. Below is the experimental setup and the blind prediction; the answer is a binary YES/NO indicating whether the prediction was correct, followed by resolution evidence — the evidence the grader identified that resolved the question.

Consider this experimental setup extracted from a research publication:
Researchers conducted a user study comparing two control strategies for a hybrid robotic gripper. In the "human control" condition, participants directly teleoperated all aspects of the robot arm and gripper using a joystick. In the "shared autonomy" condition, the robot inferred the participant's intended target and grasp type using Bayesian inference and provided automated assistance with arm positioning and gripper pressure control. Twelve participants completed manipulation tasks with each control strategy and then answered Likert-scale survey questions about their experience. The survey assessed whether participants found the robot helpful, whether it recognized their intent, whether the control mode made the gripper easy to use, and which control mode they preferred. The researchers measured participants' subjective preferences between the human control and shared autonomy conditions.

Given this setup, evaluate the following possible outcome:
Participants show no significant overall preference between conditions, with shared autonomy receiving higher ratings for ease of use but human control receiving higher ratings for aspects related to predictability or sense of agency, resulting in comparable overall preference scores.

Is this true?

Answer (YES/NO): NO